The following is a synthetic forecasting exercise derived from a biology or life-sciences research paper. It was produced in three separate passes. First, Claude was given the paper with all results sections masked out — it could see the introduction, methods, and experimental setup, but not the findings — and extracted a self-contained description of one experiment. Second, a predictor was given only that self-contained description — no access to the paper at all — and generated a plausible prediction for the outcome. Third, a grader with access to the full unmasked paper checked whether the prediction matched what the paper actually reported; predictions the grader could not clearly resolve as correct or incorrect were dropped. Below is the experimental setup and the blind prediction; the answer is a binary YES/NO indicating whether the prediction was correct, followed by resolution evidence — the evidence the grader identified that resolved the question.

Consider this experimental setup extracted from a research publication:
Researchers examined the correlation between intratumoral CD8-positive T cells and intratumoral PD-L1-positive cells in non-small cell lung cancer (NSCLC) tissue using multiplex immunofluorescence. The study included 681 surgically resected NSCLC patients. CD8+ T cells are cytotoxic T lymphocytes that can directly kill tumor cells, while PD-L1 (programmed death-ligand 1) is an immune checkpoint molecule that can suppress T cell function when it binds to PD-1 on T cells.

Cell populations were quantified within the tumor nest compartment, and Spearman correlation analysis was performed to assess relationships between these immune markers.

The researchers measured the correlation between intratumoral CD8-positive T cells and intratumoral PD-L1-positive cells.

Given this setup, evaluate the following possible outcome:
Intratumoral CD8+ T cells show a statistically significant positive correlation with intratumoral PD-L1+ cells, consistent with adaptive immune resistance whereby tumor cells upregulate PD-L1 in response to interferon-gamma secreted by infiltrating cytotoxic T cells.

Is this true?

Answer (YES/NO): YES